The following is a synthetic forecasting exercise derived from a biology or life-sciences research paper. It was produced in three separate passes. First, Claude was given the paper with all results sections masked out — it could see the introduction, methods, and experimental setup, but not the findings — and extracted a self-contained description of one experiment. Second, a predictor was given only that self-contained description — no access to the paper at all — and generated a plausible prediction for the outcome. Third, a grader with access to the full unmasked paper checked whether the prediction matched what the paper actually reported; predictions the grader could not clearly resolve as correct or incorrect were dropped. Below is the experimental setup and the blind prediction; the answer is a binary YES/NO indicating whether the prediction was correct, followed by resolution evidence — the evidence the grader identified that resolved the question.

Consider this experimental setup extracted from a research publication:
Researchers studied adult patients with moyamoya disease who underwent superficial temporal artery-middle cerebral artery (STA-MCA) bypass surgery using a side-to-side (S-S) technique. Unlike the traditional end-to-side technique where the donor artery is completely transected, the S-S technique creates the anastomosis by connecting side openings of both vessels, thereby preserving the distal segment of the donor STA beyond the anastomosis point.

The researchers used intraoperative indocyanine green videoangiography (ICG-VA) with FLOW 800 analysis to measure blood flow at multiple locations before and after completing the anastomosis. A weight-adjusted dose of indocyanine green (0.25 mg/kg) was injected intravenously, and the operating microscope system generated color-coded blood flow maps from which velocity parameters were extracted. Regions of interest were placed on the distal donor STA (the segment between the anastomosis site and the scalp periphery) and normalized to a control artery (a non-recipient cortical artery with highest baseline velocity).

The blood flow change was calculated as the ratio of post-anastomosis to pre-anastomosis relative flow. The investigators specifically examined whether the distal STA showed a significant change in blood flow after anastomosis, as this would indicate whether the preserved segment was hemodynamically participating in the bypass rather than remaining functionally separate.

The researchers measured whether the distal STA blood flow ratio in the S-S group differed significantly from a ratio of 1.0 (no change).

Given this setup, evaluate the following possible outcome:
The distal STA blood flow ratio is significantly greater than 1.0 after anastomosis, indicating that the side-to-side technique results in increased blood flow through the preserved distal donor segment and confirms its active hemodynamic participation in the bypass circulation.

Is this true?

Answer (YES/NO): NO